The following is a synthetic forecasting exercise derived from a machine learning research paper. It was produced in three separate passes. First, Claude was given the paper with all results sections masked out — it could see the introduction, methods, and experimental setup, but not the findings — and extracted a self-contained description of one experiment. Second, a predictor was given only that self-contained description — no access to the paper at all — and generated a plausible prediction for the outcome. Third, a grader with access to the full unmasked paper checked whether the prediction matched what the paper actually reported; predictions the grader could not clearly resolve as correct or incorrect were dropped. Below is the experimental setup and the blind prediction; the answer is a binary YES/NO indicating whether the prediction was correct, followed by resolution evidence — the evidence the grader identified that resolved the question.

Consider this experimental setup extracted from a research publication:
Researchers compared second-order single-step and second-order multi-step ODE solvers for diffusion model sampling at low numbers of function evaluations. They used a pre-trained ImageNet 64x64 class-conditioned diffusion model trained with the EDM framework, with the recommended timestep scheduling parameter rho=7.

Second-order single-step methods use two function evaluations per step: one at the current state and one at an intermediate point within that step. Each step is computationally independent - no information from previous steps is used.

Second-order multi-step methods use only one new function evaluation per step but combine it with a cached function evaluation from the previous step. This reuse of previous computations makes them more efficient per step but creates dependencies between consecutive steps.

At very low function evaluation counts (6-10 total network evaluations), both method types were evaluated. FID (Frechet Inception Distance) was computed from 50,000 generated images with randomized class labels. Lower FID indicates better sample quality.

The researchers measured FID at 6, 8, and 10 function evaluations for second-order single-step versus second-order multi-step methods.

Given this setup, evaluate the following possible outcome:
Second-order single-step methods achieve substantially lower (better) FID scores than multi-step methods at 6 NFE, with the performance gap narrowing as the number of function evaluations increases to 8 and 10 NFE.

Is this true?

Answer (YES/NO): NO